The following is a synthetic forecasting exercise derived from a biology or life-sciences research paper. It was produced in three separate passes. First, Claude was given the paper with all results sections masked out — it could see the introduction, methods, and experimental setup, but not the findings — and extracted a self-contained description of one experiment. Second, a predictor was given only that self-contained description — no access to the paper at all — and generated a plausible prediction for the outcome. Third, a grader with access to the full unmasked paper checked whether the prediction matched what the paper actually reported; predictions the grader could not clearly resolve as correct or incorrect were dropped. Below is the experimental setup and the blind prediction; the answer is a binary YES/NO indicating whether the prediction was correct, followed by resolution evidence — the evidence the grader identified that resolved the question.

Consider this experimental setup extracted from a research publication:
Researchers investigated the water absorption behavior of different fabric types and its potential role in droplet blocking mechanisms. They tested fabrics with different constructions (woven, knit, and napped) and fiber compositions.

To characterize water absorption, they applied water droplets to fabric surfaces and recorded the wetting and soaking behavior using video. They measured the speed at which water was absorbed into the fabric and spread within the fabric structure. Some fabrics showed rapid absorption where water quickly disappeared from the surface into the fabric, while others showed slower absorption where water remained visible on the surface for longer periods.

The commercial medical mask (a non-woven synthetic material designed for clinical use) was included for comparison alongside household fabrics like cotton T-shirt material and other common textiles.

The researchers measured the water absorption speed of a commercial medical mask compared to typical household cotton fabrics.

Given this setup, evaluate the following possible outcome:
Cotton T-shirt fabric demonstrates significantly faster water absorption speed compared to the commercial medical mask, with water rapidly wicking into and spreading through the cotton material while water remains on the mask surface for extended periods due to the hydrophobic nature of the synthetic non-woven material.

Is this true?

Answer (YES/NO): YES